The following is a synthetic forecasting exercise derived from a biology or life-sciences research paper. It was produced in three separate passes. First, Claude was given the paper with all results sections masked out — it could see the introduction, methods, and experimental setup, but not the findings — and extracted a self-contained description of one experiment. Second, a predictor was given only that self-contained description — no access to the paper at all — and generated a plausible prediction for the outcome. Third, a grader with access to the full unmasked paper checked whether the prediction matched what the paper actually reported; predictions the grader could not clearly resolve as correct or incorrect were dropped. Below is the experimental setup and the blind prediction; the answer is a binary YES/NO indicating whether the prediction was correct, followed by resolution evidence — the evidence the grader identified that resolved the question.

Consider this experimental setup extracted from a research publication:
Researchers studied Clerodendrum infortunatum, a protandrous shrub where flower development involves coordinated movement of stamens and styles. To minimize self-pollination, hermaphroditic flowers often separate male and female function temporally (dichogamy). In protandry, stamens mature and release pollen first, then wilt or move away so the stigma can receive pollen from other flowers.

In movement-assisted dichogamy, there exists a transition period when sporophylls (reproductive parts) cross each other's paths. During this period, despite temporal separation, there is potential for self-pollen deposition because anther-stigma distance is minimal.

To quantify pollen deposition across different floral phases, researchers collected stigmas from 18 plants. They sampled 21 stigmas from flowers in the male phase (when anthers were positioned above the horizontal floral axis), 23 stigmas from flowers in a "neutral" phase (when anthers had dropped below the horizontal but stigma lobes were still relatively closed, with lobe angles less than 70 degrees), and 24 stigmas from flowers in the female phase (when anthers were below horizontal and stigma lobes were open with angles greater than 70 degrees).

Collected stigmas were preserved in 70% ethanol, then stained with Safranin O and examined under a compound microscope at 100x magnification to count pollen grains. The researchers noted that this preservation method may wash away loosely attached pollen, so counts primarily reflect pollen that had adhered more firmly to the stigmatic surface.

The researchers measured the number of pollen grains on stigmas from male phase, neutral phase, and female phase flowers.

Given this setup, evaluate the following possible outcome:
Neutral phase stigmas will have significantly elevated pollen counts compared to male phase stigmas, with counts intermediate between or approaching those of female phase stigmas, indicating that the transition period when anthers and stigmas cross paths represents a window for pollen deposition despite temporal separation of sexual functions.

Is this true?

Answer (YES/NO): YES